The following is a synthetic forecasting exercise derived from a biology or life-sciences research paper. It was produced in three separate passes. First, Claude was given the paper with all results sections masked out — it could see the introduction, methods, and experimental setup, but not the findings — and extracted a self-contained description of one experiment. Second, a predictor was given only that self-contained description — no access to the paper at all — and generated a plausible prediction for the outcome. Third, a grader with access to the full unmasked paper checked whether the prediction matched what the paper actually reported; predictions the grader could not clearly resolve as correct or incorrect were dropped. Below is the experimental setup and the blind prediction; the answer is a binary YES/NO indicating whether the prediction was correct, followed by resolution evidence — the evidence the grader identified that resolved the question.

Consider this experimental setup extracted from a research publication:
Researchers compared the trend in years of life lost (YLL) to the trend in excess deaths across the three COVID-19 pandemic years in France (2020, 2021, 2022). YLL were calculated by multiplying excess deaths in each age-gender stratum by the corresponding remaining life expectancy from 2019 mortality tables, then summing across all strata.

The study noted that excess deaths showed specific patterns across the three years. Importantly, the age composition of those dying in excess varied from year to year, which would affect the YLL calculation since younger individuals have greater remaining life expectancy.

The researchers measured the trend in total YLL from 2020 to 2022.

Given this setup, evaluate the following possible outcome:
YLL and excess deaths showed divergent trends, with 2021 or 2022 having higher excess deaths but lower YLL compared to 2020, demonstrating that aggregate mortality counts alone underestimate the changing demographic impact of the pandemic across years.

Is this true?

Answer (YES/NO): NO